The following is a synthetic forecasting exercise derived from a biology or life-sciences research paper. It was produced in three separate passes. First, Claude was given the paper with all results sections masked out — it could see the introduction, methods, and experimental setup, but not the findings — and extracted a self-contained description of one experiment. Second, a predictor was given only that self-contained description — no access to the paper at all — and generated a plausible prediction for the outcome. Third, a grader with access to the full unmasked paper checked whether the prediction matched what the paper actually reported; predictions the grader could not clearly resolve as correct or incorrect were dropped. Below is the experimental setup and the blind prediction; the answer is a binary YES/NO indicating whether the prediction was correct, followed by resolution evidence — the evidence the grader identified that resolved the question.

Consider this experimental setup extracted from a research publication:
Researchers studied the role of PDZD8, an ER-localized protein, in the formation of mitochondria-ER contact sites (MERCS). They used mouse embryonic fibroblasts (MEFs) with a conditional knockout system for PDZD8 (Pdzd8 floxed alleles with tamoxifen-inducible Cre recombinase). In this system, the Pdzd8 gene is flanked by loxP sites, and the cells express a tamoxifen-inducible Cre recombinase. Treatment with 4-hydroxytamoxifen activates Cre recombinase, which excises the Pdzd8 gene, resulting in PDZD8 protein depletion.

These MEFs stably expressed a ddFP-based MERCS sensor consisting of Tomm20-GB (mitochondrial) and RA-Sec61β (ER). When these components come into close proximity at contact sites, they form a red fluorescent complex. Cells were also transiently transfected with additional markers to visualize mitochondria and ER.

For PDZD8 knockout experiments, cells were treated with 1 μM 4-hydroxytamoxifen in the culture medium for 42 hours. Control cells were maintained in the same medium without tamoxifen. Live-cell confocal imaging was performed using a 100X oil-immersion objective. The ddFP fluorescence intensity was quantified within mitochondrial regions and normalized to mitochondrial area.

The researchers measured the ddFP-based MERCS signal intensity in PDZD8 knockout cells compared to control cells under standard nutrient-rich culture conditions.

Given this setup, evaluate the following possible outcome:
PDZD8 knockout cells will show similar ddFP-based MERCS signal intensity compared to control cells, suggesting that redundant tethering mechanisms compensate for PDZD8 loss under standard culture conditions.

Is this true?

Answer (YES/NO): NO